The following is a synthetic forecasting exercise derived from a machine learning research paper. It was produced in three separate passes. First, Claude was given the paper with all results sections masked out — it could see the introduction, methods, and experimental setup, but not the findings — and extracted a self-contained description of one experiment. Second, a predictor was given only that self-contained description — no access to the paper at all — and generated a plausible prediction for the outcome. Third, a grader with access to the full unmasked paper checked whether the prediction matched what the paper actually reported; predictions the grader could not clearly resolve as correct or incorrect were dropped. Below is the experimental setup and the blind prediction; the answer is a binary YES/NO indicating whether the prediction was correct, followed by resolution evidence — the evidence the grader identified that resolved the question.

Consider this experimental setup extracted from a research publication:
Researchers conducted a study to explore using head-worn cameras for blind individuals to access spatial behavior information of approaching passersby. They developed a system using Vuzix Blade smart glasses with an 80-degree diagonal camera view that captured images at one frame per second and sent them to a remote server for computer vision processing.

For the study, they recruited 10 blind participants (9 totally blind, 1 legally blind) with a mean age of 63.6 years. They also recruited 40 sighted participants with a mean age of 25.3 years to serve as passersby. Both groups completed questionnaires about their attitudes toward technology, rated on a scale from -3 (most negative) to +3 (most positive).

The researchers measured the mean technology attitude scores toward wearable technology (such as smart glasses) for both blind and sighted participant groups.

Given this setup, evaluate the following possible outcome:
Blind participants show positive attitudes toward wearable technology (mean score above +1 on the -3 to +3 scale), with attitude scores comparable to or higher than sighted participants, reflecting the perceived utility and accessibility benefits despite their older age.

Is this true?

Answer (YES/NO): YES